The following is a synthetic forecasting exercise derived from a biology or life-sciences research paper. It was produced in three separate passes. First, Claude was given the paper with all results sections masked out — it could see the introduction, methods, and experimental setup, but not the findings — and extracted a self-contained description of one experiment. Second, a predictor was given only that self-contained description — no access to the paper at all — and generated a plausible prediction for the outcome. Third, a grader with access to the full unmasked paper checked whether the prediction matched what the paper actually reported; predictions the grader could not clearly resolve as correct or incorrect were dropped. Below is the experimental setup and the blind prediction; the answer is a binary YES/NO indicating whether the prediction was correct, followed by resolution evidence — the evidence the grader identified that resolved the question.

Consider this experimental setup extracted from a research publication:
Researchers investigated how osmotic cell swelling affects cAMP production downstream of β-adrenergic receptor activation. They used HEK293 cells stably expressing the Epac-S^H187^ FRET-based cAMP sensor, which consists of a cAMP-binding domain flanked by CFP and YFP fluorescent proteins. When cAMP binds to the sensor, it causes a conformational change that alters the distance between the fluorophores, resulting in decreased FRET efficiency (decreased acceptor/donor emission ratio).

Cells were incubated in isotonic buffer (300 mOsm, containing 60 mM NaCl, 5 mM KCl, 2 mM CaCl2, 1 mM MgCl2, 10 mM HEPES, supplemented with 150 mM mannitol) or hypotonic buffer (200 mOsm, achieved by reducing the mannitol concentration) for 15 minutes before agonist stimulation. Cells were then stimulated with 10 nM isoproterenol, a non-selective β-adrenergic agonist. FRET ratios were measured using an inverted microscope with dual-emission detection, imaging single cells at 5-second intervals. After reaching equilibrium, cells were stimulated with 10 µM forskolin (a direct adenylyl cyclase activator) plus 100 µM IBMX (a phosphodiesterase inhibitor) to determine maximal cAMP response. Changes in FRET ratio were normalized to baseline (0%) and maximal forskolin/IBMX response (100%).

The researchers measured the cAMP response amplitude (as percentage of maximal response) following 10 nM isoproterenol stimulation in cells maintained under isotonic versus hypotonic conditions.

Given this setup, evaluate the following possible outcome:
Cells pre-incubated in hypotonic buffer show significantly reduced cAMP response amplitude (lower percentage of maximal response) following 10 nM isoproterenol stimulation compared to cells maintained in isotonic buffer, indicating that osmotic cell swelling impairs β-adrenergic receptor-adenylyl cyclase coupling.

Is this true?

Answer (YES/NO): NO